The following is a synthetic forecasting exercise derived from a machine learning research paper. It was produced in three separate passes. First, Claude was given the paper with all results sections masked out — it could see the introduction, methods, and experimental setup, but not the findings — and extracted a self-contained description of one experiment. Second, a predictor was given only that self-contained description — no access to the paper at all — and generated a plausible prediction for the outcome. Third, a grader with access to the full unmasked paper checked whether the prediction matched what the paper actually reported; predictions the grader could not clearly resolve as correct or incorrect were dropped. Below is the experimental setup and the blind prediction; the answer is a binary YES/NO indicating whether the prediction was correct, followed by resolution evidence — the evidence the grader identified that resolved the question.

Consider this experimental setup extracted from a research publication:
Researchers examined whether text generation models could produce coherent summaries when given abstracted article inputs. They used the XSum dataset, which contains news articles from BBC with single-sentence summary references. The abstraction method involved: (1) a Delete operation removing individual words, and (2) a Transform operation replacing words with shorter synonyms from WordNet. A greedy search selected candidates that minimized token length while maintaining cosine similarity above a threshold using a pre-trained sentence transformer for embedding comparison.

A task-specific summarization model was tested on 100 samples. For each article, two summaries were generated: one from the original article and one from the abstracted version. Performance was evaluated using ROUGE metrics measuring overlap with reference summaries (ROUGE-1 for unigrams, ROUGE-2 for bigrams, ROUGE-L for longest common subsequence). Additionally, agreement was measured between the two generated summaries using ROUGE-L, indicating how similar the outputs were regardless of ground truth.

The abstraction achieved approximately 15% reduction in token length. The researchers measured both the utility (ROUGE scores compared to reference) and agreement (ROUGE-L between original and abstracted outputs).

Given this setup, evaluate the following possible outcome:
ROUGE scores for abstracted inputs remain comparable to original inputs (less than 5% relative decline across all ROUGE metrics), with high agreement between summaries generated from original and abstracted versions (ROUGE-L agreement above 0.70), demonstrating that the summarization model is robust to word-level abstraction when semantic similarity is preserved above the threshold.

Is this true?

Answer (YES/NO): NO